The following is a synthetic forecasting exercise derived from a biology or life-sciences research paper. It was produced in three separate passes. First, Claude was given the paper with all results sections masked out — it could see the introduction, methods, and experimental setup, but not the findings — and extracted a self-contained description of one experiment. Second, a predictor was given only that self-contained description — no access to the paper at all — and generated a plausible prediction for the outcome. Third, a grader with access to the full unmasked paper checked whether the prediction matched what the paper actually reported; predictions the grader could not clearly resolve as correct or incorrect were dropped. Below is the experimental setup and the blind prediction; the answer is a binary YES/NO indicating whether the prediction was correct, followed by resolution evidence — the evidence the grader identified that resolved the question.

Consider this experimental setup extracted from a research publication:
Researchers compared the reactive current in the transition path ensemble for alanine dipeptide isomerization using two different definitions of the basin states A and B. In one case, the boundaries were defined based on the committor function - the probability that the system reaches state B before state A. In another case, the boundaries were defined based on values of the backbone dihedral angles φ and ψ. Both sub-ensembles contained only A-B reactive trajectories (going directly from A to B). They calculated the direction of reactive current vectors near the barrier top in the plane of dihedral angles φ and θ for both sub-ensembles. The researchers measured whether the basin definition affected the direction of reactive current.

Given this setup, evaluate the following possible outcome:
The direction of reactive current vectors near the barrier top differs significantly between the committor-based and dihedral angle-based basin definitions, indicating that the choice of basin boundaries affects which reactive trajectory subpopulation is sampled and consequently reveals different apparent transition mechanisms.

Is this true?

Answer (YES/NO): NO